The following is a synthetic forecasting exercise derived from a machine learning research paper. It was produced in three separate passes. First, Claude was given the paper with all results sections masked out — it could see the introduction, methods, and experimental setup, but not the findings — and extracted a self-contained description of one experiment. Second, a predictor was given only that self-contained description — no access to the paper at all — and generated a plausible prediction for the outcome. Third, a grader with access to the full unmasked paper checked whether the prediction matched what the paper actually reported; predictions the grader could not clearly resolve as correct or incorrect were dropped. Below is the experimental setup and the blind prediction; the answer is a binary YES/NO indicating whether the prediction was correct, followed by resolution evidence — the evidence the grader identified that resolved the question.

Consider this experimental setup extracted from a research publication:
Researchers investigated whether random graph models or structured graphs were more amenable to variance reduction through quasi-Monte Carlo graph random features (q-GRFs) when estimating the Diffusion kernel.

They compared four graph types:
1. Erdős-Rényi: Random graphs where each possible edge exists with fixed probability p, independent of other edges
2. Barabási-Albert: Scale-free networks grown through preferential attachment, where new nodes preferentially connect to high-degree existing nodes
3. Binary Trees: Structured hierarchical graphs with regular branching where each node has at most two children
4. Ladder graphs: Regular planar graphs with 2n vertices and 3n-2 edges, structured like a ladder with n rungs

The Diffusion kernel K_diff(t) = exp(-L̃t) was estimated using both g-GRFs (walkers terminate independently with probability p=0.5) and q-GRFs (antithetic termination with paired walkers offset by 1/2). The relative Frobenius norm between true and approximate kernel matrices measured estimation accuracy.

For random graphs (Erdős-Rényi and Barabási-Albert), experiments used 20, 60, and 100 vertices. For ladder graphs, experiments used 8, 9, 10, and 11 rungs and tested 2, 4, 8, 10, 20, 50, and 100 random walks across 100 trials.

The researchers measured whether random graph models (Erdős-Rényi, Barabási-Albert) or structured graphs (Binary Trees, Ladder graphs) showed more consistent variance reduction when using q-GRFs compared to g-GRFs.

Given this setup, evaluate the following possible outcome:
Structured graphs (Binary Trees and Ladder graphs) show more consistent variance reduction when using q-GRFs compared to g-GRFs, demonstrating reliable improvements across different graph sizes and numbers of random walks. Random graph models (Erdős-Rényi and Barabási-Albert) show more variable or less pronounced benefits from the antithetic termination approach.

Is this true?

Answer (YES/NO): NO